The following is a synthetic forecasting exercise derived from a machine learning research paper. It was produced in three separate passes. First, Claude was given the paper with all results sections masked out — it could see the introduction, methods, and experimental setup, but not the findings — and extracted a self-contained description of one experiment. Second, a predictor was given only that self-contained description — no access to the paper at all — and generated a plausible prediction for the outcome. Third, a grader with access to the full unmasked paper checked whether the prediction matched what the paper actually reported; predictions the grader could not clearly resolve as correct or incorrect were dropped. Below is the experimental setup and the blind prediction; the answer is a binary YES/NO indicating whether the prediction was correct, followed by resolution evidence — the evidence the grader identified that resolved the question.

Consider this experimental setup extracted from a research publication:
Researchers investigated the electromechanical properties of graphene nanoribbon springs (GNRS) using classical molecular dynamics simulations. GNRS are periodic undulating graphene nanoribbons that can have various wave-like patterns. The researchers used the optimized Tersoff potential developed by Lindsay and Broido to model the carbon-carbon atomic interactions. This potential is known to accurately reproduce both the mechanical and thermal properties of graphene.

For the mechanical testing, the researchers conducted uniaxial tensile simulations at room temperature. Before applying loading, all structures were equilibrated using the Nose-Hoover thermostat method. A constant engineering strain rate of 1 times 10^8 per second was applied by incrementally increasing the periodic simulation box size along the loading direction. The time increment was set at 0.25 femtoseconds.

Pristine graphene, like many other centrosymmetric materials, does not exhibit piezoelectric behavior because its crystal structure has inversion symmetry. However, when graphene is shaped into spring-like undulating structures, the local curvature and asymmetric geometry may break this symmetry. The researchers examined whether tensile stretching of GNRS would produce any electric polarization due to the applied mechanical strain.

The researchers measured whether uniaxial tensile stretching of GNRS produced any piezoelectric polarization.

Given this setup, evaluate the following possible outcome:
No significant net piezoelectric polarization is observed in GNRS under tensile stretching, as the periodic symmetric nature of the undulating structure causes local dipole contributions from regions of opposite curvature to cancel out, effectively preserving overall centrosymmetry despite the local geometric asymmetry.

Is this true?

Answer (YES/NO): YES